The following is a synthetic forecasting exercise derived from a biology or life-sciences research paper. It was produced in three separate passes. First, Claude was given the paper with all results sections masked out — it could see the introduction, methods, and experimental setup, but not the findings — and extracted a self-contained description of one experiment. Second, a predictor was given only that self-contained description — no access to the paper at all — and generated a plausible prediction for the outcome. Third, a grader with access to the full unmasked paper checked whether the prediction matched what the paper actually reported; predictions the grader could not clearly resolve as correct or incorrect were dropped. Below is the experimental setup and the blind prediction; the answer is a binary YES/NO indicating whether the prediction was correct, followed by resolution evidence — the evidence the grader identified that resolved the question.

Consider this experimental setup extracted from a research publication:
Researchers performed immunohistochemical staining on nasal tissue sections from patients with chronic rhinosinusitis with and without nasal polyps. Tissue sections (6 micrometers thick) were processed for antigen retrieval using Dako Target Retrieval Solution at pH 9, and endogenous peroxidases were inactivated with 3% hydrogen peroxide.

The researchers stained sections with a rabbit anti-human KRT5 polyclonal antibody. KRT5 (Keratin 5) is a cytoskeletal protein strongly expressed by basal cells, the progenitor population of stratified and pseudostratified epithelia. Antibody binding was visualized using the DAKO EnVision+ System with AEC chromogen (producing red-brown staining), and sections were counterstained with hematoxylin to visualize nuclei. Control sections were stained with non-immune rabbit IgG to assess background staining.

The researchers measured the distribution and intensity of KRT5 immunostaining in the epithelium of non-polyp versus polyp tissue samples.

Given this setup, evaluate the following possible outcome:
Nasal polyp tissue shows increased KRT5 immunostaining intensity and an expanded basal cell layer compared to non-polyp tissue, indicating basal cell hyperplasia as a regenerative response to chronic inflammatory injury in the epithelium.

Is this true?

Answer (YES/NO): YES